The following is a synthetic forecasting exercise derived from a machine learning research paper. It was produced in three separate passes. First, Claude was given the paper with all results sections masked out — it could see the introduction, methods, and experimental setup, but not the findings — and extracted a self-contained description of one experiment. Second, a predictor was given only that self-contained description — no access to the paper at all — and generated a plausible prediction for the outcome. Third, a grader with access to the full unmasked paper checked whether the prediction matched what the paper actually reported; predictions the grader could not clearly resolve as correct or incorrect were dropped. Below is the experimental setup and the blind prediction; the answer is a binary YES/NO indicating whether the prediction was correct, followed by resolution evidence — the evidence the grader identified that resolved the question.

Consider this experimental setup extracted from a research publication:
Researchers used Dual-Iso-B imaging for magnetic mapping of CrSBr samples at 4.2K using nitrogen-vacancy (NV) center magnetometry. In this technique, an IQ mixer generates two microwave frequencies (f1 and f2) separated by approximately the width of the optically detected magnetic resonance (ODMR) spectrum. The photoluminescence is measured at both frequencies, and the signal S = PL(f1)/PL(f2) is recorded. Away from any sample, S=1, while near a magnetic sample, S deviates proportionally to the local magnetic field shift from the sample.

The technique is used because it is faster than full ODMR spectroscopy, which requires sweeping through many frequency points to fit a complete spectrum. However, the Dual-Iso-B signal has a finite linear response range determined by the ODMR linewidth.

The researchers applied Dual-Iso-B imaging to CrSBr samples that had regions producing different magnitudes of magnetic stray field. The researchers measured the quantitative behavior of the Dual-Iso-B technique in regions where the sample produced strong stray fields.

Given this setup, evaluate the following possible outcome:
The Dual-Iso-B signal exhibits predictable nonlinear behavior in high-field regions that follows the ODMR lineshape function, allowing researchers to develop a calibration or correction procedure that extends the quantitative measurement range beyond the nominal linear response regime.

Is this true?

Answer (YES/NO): NO